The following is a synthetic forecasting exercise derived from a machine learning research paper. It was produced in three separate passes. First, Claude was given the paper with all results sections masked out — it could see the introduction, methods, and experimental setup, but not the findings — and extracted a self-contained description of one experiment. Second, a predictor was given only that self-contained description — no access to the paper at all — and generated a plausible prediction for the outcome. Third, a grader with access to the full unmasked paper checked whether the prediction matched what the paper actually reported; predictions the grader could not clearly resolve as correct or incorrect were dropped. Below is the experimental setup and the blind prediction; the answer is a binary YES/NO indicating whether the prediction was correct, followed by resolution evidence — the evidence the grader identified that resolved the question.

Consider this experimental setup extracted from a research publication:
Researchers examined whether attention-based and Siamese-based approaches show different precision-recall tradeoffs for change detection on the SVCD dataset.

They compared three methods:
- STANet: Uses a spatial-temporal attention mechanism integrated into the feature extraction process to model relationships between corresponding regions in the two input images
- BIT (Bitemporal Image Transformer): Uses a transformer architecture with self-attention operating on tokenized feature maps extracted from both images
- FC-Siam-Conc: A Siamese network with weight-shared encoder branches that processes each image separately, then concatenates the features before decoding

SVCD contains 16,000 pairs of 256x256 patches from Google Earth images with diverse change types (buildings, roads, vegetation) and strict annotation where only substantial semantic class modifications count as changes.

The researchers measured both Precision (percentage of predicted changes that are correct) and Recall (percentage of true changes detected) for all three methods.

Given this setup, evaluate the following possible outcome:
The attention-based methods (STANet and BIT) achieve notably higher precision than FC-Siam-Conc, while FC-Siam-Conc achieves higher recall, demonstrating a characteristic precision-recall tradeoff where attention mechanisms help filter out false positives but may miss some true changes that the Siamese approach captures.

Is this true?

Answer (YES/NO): NO